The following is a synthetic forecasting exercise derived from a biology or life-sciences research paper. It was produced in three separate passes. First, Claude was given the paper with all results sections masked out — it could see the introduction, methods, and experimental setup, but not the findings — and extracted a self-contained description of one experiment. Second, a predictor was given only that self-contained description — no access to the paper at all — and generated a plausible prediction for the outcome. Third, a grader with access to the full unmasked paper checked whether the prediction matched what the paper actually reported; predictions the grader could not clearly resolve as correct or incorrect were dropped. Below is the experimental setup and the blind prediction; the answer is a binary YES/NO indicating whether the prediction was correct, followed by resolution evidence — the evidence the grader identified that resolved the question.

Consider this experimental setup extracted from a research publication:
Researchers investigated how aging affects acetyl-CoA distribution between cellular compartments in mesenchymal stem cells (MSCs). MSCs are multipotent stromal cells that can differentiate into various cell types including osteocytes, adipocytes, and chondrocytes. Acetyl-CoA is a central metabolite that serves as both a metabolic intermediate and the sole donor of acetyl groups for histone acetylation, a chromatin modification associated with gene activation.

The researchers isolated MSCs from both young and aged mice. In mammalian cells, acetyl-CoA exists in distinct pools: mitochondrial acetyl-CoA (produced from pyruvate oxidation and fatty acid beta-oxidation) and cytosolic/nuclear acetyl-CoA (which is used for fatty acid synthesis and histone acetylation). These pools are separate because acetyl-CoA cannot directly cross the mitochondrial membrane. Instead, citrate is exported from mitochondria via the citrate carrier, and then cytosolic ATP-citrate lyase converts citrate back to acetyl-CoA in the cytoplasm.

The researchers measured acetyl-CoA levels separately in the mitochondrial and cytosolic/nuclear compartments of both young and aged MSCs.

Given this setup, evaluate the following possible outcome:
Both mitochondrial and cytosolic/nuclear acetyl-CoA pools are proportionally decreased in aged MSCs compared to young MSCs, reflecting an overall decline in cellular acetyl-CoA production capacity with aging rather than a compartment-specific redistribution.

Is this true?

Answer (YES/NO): NO